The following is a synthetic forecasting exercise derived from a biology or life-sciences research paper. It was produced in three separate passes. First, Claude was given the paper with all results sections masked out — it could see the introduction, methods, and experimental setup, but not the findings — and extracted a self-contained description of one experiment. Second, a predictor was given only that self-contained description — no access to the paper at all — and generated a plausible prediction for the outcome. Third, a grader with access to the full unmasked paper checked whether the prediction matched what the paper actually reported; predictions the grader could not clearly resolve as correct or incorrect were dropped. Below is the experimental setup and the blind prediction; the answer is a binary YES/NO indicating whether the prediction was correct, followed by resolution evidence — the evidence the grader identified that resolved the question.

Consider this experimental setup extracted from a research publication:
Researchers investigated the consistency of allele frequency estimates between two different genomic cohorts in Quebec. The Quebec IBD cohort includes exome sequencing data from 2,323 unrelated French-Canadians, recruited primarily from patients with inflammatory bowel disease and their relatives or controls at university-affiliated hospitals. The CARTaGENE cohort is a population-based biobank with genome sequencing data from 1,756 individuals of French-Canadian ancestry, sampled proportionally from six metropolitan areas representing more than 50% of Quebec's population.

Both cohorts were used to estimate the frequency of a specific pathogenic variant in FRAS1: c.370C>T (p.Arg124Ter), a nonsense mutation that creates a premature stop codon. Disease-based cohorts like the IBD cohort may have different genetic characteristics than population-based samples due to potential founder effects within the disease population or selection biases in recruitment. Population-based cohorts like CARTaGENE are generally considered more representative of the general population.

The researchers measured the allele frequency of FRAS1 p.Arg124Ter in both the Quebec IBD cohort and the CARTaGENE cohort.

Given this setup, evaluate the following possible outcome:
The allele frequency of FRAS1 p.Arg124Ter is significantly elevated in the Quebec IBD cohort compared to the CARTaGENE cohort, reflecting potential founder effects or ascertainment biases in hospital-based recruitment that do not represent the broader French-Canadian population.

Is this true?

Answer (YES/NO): NO